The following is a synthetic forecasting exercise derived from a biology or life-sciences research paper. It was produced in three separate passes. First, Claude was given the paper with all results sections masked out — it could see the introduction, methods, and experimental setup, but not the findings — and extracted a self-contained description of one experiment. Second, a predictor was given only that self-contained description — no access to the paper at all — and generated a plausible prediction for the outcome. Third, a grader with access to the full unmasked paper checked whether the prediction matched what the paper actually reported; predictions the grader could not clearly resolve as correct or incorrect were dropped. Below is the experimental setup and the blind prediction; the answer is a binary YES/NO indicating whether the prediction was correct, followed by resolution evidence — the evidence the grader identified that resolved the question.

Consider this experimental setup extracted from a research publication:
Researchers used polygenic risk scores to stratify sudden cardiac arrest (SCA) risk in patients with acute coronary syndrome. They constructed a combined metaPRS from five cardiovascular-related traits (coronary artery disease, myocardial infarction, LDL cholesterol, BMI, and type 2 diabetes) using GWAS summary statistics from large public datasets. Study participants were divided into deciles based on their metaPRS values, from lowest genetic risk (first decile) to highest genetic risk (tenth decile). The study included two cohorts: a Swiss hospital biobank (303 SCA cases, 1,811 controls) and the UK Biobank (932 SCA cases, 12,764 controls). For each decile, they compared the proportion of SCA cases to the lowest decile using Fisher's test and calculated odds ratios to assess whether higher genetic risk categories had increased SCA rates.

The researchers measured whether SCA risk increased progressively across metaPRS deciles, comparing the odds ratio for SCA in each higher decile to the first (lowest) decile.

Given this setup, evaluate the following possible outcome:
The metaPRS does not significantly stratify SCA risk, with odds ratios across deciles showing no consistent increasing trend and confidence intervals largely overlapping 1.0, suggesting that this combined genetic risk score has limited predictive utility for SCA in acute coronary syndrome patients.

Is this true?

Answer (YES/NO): NO